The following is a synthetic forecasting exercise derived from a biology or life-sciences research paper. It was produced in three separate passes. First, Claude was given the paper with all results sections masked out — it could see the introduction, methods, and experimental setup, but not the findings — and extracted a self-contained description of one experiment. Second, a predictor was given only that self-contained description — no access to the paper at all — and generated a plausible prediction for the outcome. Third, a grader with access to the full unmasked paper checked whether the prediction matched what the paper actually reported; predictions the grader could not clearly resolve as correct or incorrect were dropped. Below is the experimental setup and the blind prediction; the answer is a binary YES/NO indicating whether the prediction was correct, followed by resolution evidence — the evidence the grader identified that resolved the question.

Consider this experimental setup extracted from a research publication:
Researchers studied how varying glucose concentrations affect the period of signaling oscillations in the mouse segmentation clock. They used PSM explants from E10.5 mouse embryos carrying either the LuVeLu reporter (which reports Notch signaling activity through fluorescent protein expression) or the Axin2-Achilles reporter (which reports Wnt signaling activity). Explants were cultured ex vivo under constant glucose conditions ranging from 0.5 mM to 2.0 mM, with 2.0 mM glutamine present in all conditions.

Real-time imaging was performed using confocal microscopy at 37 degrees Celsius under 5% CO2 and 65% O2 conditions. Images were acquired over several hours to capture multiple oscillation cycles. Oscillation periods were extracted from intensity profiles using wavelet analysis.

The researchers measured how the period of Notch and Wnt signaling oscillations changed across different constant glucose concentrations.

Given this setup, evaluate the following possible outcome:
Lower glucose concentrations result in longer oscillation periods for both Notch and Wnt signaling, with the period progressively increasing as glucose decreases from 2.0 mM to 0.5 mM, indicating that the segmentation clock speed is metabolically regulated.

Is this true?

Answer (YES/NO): NO